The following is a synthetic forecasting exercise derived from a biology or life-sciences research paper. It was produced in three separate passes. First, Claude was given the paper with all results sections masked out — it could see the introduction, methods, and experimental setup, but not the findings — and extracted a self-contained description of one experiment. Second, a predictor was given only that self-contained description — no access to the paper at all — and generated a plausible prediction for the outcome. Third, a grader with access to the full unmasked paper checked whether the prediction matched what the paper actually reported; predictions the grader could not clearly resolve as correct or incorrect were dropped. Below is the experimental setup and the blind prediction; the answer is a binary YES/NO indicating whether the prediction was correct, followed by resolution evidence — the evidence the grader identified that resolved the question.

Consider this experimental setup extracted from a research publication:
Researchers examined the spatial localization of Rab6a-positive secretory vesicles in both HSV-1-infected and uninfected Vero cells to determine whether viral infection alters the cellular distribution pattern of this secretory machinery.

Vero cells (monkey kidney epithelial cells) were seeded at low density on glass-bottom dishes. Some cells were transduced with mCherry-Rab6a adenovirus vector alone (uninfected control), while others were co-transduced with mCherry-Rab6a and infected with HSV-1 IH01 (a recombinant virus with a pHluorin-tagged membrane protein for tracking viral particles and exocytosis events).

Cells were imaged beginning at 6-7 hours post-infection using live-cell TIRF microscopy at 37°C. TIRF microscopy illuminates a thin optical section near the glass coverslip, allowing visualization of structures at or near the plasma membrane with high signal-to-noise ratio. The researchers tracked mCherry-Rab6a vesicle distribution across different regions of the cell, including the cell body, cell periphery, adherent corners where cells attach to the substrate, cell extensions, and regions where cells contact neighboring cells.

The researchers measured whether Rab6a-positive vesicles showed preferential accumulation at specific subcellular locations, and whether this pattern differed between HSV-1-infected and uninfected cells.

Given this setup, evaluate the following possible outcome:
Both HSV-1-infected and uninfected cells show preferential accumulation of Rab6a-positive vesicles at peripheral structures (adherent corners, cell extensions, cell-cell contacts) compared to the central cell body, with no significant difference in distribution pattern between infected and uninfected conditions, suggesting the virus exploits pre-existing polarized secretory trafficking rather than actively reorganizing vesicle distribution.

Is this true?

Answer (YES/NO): YES